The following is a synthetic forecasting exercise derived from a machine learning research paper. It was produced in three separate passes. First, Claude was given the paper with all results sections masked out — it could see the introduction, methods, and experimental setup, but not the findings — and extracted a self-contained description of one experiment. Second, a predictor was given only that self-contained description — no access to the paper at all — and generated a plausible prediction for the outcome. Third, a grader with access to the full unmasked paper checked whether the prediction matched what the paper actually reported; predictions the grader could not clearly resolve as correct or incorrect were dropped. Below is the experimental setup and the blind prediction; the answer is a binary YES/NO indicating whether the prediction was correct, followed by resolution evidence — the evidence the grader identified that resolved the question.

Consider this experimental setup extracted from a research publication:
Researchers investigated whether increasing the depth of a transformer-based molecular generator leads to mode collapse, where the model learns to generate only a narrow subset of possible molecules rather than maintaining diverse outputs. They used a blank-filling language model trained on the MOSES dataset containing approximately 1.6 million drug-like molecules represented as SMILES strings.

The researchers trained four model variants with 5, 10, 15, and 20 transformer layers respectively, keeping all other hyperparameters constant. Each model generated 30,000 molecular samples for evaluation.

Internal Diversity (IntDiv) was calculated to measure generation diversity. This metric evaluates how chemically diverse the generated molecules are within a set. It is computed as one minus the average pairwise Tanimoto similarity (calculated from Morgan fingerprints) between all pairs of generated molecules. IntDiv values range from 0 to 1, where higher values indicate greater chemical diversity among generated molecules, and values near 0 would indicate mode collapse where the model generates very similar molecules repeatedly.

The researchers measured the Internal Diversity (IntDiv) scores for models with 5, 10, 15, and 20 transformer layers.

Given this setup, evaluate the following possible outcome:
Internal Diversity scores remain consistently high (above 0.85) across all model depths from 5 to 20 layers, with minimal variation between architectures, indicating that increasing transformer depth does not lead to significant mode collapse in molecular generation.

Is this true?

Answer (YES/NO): YES